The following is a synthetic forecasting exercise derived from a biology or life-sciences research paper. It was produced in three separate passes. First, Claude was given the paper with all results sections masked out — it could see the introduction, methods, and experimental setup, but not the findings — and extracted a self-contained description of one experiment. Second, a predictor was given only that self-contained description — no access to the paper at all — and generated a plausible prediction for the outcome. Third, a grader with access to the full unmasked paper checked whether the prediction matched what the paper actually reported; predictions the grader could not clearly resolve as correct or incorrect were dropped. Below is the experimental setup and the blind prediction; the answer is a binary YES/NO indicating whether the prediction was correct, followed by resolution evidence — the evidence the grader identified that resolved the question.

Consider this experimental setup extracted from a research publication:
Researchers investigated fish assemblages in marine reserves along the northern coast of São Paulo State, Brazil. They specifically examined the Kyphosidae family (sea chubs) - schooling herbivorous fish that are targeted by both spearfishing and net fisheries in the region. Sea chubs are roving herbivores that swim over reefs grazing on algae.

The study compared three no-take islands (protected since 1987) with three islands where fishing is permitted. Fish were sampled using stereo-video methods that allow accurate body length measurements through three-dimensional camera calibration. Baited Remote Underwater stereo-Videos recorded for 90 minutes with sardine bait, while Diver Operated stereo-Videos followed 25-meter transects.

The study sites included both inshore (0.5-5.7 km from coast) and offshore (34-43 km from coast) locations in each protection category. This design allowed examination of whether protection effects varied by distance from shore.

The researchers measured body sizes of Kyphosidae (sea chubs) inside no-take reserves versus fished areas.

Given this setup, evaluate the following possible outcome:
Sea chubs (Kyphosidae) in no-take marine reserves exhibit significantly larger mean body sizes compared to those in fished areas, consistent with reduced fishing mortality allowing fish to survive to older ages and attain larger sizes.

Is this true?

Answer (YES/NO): YES